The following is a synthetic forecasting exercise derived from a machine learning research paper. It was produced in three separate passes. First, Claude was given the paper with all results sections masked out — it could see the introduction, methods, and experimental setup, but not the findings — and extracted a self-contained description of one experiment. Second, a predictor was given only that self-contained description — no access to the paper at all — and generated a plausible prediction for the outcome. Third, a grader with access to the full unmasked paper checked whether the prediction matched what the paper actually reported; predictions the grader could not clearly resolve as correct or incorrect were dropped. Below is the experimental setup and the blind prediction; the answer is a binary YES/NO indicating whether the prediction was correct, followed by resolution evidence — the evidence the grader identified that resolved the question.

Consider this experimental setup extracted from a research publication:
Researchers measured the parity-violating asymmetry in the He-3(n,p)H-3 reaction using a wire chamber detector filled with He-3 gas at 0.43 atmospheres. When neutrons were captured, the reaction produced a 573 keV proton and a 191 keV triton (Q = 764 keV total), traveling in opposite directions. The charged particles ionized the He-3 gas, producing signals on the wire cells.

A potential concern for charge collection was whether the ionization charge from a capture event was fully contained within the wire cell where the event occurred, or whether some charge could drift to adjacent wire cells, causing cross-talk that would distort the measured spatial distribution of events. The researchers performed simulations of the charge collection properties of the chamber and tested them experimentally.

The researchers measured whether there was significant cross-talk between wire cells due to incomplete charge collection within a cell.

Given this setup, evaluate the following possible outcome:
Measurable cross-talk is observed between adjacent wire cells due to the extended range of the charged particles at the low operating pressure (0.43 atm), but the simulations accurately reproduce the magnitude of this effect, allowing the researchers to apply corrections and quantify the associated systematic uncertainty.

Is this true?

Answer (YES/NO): NO